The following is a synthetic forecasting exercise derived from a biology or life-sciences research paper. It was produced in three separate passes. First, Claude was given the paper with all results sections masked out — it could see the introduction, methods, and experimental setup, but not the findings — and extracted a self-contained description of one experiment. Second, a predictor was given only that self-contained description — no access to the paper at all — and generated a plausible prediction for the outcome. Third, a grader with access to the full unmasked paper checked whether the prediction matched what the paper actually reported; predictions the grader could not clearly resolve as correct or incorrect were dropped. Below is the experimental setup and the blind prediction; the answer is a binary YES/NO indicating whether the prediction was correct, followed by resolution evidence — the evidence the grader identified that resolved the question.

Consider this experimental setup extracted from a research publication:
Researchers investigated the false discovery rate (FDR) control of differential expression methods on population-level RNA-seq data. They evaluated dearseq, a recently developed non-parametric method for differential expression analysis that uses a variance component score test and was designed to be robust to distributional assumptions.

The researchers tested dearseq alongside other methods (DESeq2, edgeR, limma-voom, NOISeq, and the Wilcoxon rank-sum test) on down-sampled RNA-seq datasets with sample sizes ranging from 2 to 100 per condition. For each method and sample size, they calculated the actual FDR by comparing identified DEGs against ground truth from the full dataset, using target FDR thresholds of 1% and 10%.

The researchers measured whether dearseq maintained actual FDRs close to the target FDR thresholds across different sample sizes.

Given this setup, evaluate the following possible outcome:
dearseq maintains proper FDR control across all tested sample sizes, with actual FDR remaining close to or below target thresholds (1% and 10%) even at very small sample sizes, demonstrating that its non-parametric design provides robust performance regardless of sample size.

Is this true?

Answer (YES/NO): NO